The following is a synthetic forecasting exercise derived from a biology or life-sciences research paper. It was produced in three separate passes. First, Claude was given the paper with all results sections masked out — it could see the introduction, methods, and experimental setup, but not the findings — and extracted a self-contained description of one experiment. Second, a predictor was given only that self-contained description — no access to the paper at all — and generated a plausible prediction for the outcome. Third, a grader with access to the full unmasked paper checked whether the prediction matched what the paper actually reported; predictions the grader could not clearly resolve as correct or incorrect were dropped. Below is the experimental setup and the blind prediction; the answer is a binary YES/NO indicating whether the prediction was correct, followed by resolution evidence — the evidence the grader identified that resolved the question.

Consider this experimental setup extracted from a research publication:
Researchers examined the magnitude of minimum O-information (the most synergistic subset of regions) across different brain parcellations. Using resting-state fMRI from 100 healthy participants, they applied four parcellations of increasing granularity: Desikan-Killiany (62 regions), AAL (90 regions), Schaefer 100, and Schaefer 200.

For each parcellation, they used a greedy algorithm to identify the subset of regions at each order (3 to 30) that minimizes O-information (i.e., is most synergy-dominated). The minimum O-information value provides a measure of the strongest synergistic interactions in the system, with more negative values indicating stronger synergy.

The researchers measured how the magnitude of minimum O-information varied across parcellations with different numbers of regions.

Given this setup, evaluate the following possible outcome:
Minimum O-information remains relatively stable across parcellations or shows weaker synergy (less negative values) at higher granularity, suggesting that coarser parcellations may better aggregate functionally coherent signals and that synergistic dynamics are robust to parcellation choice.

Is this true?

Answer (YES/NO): NO